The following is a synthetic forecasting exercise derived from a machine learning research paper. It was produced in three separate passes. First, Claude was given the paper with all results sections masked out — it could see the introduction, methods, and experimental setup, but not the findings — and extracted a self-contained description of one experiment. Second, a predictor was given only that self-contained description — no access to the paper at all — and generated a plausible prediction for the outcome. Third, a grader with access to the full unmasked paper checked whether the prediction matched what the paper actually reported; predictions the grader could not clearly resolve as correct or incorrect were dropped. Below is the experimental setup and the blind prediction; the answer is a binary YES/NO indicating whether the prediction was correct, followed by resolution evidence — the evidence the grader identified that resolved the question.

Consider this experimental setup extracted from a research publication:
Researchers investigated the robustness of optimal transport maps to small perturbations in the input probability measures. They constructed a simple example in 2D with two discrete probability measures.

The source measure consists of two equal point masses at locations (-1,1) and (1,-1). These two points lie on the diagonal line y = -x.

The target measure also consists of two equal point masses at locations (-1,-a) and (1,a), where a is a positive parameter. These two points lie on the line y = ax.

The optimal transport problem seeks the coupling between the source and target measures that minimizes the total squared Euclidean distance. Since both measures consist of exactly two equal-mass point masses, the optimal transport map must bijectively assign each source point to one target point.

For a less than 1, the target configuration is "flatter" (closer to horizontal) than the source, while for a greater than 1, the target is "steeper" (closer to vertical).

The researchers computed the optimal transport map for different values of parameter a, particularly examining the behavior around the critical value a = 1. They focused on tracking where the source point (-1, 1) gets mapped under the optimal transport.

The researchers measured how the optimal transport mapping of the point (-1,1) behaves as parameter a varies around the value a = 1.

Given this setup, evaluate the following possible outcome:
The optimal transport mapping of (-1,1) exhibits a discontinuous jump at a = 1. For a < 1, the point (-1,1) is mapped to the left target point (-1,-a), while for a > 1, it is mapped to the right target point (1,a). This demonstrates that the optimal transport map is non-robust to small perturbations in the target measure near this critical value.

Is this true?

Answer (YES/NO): YES